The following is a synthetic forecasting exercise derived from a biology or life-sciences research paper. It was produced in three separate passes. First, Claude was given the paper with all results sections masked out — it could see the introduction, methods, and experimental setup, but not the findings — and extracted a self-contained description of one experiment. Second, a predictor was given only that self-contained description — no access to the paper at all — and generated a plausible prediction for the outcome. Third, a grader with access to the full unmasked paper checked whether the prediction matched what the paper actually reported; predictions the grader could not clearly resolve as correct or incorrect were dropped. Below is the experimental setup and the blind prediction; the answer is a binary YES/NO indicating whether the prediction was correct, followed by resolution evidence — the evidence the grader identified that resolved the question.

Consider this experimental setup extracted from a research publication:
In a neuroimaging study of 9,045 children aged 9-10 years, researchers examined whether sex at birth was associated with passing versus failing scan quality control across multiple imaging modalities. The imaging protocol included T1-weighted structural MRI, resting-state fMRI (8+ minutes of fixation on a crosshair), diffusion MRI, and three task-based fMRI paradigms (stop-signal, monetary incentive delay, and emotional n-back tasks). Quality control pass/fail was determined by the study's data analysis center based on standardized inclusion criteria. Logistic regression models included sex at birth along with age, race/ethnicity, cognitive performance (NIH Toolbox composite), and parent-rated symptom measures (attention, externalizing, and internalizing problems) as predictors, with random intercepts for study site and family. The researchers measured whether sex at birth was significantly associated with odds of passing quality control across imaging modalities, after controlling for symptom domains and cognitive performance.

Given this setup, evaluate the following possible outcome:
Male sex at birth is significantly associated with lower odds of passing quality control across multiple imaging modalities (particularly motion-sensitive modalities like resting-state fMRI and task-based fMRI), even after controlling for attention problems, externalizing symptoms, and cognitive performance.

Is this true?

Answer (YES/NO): YES